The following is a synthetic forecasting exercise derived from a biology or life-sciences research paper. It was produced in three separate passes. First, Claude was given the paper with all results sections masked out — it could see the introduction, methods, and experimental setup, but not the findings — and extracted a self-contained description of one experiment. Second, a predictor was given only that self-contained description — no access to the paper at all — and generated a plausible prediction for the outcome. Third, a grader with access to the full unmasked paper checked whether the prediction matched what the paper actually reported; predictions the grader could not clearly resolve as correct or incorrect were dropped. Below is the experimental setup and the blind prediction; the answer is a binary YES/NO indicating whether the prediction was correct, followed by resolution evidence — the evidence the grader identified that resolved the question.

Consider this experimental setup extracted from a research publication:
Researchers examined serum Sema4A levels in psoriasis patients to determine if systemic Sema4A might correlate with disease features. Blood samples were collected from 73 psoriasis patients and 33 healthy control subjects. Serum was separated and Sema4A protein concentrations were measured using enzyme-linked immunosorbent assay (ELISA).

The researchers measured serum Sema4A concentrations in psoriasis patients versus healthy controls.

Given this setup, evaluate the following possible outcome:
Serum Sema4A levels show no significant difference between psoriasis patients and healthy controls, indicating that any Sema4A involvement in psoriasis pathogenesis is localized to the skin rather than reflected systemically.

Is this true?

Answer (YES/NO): YES